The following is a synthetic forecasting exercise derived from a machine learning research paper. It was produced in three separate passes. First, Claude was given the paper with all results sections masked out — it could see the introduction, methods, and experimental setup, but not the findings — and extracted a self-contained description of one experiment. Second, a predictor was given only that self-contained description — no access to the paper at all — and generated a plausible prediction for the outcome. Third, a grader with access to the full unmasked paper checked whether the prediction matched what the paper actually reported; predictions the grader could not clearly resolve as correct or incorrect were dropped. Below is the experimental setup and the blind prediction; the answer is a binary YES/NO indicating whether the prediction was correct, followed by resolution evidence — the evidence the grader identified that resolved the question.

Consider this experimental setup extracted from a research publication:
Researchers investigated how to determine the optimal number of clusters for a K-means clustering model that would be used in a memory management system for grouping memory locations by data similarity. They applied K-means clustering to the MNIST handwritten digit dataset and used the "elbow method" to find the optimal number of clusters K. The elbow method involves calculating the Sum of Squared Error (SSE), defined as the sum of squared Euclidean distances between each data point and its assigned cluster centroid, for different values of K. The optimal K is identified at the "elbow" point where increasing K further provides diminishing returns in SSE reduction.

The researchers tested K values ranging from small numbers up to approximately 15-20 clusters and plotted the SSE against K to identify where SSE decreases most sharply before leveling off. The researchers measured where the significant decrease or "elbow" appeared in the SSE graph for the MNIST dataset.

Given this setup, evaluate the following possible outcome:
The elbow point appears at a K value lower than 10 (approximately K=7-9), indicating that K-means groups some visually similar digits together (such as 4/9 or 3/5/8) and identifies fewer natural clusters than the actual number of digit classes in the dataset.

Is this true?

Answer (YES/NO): NO